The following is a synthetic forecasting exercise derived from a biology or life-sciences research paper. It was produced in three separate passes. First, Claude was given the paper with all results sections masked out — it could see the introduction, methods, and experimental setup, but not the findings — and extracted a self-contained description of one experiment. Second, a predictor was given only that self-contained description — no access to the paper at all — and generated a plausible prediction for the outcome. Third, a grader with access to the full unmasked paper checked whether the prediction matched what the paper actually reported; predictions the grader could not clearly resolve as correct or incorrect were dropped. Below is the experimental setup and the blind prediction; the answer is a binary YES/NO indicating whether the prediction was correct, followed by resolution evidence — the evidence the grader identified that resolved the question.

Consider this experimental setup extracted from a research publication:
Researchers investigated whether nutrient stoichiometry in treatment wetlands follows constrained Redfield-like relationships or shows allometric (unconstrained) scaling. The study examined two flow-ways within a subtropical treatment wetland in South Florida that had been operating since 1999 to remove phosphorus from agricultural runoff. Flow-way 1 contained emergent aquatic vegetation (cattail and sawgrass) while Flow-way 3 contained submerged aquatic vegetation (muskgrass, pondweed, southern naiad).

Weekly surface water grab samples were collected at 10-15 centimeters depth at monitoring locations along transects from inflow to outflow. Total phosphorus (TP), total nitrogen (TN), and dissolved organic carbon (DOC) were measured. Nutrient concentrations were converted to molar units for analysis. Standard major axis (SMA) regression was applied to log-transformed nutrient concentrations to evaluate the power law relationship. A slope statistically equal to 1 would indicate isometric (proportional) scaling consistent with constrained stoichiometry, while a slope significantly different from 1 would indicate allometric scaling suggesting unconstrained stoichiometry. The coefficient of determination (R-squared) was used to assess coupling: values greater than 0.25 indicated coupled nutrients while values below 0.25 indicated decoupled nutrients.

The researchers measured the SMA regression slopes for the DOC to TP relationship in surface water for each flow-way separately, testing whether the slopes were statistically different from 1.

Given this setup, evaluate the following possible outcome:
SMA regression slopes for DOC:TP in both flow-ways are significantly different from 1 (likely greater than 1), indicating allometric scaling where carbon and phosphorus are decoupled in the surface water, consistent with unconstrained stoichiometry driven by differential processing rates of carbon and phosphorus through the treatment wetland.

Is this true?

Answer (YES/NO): NO